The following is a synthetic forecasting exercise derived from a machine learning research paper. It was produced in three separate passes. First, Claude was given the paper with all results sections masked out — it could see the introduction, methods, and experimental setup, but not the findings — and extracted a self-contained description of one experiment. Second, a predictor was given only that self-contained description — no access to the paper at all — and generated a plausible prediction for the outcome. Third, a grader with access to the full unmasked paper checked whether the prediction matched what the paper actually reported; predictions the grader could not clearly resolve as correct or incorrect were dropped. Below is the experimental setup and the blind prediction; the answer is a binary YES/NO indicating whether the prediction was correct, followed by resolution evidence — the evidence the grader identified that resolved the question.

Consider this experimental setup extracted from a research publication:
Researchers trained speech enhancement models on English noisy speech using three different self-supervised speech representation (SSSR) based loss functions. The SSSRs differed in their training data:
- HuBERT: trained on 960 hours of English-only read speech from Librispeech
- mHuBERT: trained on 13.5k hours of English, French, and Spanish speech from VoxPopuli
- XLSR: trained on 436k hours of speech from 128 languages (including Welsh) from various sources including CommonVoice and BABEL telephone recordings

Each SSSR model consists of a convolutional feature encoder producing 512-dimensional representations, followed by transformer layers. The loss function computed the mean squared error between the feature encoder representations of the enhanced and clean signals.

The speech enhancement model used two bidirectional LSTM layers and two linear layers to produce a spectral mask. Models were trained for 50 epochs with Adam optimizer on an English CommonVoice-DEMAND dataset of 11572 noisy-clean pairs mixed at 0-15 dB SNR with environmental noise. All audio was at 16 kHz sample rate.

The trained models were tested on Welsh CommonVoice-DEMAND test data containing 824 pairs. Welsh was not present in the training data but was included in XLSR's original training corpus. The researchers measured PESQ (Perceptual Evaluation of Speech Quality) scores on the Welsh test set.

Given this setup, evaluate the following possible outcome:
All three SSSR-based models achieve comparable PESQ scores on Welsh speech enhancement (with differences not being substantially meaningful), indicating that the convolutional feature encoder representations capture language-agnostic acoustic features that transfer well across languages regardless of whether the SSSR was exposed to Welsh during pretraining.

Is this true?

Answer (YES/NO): NO